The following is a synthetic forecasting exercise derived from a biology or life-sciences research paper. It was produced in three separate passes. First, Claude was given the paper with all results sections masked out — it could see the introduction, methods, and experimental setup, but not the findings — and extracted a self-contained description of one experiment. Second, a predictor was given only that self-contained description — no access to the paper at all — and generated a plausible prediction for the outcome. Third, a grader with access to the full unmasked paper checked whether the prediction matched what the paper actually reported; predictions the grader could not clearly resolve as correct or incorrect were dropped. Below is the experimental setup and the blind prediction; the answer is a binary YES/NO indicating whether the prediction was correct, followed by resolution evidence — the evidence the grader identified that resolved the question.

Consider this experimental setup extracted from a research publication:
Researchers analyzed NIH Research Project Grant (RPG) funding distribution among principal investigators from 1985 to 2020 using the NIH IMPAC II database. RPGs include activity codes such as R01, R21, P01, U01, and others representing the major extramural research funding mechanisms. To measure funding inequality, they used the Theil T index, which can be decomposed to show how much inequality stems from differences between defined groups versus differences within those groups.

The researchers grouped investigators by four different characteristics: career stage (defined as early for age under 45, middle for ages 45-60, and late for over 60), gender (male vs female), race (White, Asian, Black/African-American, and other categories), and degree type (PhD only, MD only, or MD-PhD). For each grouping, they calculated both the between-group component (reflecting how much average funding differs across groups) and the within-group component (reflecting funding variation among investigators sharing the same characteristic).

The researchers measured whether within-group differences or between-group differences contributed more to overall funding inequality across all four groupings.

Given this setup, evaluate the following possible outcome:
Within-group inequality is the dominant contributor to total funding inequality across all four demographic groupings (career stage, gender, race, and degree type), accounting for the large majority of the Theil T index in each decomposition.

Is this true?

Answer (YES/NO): YES